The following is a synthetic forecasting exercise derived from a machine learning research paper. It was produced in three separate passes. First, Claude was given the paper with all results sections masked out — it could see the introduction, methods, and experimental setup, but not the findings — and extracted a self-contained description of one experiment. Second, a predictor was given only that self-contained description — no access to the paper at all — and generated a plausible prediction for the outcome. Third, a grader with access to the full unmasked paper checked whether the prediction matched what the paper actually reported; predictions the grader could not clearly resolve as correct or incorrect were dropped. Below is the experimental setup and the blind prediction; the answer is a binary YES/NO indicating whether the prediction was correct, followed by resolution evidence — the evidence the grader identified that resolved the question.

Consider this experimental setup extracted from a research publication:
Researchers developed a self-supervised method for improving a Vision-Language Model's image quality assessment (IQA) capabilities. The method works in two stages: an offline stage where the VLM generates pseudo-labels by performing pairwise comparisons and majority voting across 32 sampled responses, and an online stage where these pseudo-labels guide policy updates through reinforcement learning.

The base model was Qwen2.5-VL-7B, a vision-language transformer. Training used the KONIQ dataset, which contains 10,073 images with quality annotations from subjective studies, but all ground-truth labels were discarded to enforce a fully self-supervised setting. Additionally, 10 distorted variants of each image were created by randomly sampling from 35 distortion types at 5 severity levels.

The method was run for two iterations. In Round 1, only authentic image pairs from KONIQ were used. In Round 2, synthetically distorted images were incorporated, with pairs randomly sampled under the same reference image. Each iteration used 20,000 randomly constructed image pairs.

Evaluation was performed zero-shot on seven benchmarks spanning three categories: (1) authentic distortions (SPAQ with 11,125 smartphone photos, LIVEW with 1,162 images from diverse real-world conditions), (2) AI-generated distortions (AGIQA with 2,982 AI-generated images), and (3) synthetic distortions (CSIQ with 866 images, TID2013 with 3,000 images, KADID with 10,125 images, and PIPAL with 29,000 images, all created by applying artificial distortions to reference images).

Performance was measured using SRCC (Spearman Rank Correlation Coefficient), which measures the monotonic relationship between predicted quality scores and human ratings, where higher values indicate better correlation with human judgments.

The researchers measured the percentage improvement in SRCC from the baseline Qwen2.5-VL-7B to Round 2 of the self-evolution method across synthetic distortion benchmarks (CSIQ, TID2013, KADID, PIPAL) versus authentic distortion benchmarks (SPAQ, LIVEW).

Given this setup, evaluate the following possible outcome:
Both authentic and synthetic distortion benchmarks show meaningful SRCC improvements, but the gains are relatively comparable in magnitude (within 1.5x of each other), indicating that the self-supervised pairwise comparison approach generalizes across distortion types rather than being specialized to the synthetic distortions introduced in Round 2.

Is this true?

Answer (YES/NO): NO